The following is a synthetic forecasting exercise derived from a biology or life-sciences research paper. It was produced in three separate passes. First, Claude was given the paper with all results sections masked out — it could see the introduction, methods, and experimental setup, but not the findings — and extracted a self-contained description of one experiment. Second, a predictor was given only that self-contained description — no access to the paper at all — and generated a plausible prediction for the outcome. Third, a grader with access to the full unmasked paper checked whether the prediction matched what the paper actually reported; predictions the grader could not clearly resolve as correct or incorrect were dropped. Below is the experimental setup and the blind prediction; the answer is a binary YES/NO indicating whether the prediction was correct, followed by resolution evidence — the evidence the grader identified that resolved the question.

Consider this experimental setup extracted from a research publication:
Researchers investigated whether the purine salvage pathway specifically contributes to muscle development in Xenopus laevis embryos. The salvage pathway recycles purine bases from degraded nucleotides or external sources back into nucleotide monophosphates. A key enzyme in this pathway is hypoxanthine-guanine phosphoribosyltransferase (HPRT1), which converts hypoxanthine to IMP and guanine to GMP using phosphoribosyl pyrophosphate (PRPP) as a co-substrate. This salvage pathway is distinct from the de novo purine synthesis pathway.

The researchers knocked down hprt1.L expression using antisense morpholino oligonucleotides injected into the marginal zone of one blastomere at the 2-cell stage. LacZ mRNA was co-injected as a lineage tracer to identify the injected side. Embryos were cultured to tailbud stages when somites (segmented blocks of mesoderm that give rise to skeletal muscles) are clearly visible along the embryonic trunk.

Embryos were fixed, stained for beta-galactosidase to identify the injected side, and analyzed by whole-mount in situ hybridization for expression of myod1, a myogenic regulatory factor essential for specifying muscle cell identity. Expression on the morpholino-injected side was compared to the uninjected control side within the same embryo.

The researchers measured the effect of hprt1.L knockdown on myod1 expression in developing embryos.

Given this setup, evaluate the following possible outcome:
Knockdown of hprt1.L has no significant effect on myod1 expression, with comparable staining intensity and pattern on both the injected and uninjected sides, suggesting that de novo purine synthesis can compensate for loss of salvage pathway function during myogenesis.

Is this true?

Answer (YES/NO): NO